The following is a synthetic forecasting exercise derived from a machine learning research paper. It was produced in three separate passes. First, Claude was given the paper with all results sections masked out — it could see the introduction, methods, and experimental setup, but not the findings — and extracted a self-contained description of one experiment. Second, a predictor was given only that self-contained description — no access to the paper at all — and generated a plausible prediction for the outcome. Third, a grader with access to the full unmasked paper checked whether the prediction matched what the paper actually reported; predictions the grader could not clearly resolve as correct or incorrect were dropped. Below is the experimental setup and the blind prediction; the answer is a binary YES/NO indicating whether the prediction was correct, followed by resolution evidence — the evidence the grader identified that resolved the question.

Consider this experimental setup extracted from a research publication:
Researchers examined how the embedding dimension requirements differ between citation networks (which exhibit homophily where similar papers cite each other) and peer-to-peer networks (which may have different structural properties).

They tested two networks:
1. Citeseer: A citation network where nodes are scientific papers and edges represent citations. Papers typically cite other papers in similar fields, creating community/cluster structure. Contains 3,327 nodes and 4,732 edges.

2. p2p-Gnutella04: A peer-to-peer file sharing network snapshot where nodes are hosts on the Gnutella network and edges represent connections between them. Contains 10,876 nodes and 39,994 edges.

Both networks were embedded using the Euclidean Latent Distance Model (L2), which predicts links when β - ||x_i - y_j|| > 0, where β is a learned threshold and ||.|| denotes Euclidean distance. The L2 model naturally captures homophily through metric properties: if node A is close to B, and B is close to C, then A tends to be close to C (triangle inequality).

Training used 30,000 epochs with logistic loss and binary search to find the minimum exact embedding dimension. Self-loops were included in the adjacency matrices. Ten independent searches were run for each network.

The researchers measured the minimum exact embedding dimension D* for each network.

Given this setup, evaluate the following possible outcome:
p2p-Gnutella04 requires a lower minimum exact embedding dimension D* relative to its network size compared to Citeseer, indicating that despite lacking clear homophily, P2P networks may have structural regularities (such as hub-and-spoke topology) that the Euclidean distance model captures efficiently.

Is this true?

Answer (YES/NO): NO